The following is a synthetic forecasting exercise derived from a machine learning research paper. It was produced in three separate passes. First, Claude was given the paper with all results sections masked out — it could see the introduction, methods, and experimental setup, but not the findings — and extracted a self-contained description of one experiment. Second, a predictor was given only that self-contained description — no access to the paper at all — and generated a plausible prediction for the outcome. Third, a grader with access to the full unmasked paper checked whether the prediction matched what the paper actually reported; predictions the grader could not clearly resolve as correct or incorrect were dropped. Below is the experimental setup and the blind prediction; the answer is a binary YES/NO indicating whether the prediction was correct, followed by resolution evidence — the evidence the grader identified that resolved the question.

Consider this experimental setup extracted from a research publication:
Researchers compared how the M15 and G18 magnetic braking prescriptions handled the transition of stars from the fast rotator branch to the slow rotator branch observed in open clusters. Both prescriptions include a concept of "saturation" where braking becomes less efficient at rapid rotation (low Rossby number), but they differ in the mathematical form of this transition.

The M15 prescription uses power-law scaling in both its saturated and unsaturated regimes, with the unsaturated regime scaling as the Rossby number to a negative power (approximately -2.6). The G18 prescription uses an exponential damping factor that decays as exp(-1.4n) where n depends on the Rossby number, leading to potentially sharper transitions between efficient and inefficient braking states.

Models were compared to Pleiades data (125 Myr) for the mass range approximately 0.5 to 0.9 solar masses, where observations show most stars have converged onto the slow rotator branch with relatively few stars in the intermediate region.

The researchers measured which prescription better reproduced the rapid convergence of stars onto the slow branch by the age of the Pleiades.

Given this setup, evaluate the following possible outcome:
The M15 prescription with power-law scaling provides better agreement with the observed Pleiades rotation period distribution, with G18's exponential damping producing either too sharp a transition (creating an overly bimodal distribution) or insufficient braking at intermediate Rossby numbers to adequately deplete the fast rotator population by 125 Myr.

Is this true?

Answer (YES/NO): NO